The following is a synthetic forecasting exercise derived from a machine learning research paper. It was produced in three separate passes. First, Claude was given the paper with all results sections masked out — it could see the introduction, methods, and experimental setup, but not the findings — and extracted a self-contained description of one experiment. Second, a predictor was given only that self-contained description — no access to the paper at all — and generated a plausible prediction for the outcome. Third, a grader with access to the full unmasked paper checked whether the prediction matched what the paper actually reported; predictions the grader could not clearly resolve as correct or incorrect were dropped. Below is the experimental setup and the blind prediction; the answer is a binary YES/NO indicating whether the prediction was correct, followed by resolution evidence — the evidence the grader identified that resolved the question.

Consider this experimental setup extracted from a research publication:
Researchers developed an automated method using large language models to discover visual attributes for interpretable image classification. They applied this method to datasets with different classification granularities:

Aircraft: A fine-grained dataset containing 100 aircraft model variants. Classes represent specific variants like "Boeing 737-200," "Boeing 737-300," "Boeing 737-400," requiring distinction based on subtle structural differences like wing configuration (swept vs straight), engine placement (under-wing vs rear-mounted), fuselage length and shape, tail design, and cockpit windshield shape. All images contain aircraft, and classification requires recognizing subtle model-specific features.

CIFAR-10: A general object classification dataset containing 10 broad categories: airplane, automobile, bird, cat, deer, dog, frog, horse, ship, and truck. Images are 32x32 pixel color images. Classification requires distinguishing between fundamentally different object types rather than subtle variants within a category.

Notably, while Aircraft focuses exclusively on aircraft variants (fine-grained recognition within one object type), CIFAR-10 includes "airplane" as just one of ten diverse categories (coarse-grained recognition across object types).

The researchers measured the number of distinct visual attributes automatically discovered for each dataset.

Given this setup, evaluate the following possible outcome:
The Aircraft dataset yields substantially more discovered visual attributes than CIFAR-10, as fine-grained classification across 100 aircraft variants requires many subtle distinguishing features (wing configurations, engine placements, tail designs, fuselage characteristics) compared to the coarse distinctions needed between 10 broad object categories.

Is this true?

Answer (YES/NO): YES